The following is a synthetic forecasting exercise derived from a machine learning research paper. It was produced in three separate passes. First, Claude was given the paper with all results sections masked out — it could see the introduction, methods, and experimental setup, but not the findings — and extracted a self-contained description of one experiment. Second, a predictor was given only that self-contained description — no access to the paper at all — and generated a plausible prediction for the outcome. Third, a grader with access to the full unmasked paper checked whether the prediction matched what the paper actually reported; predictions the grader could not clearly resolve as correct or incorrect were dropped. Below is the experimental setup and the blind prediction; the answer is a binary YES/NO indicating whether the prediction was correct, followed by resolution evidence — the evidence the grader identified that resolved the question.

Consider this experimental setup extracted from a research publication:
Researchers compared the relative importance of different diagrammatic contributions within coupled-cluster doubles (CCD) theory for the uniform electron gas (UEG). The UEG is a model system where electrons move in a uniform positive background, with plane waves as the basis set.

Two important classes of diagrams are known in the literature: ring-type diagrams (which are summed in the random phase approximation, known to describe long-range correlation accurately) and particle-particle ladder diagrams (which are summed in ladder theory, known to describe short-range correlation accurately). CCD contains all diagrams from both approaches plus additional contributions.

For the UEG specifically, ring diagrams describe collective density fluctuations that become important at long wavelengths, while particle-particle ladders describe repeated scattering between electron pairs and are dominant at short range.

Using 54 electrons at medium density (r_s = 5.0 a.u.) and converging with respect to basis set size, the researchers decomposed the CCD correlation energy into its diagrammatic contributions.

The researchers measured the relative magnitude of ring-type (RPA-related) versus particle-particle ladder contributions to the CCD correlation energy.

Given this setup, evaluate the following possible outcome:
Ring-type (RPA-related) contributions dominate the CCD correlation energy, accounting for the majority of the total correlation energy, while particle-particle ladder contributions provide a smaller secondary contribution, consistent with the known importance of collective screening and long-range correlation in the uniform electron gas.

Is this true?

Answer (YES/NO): NO